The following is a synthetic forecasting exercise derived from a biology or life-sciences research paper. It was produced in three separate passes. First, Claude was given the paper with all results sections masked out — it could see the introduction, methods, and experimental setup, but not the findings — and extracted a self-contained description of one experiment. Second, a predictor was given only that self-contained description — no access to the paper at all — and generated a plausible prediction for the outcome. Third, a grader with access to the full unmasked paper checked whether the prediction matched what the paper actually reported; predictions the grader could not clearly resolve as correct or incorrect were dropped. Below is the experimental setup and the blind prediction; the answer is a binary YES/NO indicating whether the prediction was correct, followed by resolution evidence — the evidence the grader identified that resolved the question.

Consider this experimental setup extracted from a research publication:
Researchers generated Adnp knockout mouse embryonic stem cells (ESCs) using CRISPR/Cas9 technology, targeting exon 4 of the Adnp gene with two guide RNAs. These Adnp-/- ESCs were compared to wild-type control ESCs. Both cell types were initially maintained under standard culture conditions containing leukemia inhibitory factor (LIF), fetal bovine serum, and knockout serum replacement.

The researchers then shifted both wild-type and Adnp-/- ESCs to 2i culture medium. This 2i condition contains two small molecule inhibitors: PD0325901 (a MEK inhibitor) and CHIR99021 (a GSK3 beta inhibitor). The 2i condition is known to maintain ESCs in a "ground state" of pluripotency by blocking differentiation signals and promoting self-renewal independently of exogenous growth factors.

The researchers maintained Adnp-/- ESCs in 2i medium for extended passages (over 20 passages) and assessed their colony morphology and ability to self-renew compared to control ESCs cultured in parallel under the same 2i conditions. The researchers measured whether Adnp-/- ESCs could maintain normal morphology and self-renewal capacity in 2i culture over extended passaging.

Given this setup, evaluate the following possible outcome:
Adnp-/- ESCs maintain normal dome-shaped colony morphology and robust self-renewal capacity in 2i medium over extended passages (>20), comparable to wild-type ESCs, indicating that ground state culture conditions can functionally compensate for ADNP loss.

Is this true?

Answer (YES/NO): YES